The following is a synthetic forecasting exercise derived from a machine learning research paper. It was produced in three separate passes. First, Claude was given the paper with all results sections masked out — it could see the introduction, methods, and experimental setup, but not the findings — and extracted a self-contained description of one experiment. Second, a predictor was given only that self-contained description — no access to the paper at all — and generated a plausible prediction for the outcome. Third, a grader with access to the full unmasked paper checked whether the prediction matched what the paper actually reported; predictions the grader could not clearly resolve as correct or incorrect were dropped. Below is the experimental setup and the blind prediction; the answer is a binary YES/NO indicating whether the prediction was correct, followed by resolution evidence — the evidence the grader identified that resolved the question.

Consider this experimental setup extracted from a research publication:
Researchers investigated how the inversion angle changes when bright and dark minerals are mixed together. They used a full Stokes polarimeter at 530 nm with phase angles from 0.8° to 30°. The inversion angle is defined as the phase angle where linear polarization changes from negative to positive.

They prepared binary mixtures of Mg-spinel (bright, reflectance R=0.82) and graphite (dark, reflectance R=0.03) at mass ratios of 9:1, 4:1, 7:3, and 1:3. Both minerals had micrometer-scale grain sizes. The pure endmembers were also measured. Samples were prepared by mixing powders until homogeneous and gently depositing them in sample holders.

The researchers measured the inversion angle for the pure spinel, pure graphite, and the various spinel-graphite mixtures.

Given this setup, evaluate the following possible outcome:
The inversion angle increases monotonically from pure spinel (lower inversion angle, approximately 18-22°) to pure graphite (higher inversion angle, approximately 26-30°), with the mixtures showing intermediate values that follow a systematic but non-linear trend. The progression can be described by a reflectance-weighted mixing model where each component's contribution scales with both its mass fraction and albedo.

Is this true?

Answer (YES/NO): NO